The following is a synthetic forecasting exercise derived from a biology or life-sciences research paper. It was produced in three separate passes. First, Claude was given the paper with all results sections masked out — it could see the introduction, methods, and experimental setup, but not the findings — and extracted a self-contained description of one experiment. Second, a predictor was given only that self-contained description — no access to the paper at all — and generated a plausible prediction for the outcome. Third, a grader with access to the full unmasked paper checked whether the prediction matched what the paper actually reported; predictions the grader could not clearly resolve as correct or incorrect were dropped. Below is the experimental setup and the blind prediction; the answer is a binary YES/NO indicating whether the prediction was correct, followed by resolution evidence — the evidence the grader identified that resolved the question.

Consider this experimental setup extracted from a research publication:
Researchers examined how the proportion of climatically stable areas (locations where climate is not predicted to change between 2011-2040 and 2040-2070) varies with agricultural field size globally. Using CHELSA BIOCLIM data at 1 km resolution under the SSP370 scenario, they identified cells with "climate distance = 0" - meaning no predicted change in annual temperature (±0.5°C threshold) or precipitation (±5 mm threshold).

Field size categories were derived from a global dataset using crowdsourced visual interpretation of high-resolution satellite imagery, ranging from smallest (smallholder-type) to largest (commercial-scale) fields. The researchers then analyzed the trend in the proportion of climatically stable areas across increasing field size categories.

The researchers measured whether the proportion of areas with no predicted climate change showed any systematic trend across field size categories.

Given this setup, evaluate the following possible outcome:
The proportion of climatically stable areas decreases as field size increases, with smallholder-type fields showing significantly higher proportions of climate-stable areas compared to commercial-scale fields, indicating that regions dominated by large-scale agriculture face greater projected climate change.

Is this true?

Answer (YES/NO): YES